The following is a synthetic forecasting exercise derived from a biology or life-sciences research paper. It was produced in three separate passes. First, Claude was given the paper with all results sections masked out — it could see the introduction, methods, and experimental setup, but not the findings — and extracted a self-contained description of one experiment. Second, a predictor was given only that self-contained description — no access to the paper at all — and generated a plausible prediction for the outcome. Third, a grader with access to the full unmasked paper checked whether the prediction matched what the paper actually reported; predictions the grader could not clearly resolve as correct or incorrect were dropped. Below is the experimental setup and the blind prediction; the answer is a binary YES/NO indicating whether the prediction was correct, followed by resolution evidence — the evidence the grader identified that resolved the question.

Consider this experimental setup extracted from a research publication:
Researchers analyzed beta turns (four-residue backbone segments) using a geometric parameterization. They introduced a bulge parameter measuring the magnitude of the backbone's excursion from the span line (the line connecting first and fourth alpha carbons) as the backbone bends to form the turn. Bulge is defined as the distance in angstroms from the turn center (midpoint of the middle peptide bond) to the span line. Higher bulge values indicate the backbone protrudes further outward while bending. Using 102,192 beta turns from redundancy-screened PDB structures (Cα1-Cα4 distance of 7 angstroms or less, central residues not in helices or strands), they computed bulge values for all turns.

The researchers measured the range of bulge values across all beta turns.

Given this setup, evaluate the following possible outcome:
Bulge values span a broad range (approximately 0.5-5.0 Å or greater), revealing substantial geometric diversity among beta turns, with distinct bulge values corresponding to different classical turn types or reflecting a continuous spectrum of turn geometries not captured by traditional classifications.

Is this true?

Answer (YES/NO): NO